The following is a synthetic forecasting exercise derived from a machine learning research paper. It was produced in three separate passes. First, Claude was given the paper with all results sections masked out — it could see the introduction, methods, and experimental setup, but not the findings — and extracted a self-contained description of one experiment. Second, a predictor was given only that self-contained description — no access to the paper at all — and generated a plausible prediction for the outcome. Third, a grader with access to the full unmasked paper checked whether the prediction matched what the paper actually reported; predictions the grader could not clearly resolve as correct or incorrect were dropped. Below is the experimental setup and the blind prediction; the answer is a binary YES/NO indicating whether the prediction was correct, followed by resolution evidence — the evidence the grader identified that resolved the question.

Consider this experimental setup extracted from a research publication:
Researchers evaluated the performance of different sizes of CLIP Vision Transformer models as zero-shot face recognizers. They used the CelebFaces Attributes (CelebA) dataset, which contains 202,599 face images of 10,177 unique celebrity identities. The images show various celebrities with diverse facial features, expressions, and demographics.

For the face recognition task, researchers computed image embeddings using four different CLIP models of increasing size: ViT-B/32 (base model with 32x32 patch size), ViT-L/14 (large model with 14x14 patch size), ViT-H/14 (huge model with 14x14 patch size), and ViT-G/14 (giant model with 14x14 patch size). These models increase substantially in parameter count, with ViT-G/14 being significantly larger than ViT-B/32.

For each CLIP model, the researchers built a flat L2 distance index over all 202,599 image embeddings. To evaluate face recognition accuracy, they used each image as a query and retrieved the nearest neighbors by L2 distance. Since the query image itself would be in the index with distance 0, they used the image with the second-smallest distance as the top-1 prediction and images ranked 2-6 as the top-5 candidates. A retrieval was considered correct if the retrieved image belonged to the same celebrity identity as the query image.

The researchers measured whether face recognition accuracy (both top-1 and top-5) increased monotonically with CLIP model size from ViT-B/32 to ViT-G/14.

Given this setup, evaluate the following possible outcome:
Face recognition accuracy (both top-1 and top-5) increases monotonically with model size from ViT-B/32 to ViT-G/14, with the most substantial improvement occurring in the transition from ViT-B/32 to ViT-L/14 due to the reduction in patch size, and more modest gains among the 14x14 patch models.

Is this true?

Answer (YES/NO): NO